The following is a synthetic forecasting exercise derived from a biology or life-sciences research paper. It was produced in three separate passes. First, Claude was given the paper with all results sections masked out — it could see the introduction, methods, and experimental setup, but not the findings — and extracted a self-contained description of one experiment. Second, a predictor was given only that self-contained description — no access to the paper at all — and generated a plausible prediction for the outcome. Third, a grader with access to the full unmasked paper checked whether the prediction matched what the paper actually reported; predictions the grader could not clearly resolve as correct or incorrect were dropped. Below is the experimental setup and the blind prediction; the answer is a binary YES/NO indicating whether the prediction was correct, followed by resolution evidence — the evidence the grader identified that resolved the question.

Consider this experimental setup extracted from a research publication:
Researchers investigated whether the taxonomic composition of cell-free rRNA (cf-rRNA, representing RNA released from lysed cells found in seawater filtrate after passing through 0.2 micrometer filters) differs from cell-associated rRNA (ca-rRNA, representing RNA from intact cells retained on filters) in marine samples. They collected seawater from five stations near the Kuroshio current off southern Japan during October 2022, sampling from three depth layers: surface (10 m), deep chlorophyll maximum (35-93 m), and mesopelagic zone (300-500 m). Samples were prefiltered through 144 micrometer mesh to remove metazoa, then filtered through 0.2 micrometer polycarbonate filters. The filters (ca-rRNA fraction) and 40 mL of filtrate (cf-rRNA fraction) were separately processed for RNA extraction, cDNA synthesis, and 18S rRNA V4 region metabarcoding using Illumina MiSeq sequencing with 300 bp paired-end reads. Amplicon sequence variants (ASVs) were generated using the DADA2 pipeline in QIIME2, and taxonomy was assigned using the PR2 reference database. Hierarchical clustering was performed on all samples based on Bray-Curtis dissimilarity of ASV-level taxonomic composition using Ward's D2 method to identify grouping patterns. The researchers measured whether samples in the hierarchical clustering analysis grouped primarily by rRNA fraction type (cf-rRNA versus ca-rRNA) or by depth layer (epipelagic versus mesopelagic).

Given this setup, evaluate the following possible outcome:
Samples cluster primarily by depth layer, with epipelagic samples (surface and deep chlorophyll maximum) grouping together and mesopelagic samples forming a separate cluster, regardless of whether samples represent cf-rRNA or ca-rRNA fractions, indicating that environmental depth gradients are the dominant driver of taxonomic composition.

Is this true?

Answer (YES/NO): YES